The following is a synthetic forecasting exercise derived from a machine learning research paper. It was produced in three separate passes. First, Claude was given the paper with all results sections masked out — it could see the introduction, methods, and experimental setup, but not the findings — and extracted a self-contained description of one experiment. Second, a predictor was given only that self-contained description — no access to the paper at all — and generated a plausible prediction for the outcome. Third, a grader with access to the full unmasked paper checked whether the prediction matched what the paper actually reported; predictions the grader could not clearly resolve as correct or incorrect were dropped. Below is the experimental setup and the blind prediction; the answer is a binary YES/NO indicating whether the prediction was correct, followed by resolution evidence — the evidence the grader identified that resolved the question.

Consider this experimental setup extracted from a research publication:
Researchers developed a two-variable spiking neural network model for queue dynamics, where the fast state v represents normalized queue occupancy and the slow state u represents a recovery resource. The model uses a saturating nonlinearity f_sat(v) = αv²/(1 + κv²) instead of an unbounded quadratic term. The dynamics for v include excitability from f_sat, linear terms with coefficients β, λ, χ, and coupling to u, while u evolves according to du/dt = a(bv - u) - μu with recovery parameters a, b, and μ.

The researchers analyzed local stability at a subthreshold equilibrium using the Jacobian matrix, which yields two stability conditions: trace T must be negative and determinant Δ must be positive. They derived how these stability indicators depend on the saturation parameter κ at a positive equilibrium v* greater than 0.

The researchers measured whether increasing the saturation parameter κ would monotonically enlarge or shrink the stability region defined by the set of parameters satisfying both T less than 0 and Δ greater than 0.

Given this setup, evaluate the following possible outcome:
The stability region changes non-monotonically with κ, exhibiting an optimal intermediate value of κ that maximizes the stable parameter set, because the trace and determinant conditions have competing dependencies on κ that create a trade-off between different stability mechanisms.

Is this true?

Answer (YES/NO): NO